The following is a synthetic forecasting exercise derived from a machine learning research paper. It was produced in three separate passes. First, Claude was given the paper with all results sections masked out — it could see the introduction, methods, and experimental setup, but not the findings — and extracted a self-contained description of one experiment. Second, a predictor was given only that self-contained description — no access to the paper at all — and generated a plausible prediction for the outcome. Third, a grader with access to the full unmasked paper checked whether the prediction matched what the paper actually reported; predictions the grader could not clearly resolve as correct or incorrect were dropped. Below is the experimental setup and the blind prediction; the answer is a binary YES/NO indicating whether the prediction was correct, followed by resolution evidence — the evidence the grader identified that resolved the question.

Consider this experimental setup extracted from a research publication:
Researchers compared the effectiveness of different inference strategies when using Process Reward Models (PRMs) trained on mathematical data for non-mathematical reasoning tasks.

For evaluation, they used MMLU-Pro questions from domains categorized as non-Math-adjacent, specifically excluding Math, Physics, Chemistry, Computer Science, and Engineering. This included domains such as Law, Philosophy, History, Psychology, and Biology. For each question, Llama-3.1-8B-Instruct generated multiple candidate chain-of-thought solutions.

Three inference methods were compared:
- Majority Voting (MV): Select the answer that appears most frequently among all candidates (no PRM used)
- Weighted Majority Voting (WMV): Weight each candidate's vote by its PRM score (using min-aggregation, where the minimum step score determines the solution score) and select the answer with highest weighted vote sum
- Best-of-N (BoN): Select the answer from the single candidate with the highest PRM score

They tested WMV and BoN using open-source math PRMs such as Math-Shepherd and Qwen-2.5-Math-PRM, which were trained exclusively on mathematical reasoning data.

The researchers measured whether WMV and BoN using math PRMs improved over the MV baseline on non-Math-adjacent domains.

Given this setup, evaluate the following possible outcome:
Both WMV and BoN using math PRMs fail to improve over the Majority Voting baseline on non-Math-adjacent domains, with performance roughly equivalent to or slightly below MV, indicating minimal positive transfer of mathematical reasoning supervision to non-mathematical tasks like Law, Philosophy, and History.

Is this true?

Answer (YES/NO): NO